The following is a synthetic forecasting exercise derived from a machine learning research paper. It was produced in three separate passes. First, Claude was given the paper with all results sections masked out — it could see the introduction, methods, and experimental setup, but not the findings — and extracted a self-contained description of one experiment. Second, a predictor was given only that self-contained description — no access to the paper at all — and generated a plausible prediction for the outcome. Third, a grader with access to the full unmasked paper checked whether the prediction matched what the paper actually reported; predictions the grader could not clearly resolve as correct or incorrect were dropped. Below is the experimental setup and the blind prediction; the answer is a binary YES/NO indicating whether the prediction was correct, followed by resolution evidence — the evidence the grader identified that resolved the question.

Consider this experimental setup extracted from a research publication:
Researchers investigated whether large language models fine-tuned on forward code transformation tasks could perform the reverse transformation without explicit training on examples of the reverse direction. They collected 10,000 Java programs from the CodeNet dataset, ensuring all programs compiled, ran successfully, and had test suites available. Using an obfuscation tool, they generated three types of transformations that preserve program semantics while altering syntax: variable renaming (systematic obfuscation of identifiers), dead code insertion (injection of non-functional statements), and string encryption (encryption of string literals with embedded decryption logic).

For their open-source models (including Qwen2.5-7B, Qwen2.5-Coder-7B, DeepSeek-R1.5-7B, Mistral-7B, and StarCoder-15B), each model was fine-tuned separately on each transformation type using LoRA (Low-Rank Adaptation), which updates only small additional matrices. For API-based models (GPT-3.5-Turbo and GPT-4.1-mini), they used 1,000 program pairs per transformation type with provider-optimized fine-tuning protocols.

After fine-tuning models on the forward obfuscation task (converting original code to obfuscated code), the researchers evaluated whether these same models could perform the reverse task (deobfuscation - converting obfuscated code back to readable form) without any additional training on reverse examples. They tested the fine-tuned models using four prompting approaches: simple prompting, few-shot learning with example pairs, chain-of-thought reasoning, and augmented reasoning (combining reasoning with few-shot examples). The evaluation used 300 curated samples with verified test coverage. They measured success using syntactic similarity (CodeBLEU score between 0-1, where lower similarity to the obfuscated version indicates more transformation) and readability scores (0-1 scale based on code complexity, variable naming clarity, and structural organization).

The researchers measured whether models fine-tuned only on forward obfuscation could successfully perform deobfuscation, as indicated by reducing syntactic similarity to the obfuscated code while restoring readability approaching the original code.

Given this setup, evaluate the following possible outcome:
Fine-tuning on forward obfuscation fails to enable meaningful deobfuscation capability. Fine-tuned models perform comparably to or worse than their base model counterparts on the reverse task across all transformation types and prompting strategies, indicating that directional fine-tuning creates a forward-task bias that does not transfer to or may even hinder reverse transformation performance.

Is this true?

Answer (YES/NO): YES